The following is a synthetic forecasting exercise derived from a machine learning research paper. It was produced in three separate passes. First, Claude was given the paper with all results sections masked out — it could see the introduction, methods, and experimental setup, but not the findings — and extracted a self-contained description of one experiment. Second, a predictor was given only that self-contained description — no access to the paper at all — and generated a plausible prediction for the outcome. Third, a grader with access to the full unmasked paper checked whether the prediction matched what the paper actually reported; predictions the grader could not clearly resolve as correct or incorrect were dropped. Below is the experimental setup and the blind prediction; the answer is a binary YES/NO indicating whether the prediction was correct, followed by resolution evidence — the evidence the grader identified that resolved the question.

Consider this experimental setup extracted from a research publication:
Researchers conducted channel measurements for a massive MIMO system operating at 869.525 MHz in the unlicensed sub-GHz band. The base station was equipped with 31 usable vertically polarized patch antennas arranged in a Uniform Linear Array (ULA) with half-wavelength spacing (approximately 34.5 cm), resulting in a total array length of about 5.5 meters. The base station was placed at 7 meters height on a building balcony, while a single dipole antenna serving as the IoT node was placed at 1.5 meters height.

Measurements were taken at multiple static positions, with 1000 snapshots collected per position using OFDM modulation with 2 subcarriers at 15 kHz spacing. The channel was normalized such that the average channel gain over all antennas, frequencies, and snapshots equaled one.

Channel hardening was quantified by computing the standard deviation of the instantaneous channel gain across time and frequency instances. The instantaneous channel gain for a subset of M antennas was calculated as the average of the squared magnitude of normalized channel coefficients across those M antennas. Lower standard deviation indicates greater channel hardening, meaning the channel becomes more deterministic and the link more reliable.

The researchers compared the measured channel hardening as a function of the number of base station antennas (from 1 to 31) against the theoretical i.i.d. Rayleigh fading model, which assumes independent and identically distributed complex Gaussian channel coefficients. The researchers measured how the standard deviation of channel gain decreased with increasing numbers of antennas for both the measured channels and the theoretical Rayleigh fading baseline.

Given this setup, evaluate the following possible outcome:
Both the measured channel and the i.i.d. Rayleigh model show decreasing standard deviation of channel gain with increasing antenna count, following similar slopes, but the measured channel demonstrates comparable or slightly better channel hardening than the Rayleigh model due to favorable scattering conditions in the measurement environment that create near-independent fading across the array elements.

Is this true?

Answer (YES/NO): NO